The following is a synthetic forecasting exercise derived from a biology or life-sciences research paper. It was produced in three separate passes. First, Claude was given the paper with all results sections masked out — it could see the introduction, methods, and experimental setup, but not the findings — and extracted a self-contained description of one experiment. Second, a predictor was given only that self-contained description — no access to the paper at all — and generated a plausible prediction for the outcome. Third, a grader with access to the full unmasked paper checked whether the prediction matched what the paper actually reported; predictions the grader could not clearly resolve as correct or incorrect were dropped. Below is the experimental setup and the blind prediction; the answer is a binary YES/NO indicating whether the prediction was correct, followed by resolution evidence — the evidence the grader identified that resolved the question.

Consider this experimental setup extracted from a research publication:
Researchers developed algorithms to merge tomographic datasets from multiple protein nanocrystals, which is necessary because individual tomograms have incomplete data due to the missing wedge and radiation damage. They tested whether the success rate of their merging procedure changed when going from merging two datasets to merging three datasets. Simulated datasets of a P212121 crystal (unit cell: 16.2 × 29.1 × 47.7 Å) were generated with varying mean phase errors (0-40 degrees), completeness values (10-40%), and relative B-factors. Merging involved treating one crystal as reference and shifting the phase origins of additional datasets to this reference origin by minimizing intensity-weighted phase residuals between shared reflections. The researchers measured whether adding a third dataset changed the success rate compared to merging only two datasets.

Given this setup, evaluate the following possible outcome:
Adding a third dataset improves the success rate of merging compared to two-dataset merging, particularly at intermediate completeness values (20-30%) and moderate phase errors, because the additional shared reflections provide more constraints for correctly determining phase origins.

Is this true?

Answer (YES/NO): NO